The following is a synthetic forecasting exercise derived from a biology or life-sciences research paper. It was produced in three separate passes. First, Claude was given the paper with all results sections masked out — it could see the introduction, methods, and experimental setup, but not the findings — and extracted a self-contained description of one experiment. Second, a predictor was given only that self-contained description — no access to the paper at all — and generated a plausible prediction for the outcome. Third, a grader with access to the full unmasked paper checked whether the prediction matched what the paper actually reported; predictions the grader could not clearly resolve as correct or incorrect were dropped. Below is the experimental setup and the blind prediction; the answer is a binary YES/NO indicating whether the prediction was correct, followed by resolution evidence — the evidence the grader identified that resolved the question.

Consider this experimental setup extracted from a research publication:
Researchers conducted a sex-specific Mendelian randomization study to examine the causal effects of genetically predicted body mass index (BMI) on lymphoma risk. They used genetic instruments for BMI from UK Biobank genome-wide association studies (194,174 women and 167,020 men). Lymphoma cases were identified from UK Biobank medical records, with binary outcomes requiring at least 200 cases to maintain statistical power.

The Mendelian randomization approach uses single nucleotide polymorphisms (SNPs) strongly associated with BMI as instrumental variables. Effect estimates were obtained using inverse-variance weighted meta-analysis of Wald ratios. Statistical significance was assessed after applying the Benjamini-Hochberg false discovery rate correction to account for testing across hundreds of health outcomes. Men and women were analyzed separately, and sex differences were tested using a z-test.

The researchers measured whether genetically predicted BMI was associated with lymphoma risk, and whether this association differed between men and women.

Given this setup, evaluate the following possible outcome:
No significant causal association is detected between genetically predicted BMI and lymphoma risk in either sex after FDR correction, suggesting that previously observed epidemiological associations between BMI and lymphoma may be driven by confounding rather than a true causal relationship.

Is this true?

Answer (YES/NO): NO